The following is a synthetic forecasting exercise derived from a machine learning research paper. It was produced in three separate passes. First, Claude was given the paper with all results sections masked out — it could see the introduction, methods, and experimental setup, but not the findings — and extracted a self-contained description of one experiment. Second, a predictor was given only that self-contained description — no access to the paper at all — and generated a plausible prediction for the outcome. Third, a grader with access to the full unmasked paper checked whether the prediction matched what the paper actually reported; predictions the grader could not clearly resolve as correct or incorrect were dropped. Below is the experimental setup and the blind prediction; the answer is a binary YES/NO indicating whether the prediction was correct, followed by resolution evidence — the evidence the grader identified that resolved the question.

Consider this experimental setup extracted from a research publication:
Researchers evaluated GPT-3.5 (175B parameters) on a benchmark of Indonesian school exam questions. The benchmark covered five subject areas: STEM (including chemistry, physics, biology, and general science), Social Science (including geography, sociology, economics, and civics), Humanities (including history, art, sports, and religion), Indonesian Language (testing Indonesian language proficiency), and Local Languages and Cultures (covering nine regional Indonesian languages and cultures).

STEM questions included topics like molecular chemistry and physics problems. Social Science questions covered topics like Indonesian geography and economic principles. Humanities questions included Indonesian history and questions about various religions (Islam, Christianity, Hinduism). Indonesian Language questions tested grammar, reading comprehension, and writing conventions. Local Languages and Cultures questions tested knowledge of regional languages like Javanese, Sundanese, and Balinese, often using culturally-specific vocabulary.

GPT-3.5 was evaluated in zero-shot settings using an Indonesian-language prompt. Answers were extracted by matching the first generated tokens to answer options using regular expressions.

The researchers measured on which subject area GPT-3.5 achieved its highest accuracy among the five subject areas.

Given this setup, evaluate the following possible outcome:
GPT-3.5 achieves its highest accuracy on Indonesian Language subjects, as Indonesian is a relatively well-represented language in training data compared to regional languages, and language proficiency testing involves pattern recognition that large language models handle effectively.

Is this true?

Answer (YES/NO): NO